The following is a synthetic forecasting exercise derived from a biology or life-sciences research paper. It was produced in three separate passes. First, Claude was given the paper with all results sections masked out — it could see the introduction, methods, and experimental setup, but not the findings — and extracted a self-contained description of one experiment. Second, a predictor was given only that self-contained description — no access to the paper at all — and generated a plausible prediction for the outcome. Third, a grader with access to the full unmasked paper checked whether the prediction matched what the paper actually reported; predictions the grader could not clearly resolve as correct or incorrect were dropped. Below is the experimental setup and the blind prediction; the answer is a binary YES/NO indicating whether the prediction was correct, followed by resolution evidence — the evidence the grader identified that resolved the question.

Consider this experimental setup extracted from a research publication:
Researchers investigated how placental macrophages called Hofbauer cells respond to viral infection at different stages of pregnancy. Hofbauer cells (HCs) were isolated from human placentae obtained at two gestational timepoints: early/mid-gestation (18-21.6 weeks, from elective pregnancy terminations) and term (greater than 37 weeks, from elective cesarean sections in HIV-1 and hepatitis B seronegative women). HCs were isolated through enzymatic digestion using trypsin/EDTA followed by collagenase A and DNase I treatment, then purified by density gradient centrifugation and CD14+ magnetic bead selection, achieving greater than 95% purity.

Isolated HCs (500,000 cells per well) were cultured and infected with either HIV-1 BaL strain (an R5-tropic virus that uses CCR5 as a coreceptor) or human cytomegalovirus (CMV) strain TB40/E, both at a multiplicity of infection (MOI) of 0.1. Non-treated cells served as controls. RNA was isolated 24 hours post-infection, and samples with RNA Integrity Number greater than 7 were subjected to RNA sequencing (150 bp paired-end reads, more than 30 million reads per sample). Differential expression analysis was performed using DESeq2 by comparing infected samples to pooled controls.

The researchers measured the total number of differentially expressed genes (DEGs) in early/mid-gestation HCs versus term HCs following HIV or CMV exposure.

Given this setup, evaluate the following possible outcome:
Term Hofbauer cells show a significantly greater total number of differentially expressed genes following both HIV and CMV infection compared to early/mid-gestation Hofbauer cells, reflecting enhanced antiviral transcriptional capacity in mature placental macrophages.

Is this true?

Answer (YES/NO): NO